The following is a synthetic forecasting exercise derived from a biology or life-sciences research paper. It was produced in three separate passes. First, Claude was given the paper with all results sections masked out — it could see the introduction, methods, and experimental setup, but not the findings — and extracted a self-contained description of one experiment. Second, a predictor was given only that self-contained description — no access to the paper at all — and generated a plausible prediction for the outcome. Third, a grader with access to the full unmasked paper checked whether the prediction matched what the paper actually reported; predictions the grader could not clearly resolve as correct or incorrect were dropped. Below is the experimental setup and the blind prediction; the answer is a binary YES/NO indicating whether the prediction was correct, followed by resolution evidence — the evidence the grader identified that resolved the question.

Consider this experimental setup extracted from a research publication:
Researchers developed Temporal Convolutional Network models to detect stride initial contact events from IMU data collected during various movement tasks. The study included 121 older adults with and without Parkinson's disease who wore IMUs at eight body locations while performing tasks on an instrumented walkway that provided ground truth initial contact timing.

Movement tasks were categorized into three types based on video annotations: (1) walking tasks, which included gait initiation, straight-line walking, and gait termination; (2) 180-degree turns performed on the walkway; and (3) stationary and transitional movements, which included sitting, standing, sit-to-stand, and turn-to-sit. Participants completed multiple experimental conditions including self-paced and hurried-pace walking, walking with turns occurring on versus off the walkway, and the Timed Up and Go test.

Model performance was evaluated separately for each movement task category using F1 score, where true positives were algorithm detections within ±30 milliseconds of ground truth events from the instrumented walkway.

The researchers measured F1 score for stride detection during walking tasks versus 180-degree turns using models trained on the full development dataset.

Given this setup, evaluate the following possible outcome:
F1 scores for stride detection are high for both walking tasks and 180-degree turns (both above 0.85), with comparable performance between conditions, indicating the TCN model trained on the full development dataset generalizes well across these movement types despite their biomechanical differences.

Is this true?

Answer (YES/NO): NO